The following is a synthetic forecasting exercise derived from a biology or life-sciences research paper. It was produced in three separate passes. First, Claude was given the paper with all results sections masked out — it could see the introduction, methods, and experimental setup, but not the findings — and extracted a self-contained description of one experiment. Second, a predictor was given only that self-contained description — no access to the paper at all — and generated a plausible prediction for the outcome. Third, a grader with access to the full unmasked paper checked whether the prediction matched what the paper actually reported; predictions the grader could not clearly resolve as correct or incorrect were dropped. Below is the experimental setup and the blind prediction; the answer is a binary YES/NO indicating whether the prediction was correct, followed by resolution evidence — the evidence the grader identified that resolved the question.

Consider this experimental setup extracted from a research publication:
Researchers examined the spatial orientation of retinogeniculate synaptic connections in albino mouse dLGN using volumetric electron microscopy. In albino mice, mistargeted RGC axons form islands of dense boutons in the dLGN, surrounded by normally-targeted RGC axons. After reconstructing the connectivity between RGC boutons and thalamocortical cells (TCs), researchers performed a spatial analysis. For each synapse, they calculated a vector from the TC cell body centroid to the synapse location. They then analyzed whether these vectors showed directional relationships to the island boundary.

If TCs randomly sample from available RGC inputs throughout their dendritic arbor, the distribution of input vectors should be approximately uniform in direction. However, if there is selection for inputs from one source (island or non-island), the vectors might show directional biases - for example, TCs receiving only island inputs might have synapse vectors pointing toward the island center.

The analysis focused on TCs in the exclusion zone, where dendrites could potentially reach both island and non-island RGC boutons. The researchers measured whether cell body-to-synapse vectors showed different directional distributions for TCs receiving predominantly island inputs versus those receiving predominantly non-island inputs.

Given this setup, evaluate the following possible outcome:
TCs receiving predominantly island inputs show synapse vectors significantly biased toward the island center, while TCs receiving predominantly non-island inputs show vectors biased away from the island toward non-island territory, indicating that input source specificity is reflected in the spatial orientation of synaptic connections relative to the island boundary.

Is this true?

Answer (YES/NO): YES